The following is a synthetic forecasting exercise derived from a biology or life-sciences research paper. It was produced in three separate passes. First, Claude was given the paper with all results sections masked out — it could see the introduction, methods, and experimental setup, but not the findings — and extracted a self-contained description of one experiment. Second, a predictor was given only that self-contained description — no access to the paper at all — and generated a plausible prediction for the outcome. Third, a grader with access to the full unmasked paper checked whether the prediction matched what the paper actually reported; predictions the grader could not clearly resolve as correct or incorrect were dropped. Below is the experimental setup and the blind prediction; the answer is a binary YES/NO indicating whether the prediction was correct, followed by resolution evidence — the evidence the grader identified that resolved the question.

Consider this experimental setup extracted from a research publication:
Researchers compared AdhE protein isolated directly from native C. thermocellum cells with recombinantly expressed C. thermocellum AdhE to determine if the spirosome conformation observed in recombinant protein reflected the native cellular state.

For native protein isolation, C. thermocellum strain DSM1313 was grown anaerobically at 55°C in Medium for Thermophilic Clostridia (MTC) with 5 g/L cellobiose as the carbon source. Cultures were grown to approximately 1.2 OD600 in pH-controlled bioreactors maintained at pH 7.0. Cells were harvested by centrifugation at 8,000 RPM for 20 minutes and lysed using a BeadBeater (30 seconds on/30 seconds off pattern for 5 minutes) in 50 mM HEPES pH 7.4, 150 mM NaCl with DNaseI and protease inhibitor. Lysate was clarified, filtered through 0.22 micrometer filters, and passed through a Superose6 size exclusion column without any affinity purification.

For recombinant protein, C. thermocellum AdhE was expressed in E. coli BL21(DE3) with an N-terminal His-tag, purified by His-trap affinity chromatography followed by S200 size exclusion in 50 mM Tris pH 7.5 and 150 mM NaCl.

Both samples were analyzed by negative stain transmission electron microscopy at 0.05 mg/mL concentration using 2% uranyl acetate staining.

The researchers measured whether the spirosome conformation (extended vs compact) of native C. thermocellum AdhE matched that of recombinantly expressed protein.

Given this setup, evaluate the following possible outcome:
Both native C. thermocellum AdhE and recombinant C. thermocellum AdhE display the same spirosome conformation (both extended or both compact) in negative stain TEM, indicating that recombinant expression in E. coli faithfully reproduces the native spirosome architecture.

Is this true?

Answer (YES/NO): NO